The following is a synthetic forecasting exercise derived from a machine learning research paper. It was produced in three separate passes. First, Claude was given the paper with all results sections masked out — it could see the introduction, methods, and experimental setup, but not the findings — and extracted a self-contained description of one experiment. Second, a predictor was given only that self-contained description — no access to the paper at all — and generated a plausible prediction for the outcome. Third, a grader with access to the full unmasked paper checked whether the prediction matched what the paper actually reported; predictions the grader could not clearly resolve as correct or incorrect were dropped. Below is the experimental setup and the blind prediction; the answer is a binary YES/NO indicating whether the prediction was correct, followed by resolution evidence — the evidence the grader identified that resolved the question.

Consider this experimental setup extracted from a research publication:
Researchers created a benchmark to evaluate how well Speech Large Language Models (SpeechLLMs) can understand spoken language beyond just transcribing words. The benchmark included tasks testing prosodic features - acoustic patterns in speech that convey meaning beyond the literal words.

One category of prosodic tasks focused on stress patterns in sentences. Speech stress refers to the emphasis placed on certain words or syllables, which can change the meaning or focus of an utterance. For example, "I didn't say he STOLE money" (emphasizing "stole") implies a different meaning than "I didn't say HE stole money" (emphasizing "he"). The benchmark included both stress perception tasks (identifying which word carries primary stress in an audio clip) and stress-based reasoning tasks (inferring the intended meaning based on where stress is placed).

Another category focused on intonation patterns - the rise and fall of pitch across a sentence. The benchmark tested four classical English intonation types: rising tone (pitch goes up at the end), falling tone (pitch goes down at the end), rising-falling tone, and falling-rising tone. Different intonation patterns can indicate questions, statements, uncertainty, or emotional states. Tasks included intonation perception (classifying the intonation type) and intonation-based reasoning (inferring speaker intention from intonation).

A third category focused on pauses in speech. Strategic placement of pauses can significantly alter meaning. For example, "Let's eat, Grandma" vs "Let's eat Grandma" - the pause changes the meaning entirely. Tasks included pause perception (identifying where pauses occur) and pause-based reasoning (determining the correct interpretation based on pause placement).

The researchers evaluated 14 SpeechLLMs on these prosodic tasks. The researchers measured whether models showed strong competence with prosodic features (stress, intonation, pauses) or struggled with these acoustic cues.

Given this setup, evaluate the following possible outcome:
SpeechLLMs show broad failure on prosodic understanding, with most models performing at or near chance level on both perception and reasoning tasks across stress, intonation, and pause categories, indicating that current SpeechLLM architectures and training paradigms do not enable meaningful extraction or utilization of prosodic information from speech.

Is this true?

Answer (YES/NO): NO